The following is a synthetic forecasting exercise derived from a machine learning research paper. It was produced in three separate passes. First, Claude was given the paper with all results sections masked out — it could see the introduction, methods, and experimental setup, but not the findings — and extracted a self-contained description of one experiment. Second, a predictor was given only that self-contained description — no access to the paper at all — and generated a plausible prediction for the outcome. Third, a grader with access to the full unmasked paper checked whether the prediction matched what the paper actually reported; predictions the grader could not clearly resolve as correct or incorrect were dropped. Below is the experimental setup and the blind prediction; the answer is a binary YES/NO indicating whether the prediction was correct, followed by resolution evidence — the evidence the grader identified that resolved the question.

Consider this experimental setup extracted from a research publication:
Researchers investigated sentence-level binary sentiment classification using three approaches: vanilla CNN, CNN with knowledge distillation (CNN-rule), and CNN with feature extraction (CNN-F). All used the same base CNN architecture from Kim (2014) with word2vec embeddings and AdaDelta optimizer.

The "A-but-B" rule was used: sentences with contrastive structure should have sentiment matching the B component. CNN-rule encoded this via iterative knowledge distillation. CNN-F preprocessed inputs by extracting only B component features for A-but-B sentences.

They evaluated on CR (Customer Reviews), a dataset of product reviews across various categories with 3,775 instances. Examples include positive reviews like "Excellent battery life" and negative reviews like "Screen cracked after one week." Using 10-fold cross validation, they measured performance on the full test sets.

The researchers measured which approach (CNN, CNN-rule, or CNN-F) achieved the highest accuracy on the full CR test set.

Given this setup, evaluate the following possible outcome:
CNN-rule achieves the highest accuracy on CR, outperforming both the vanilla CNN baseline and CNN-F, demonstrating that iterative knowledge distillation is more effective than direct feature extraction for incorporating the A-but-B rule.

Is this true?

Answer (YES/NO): NO